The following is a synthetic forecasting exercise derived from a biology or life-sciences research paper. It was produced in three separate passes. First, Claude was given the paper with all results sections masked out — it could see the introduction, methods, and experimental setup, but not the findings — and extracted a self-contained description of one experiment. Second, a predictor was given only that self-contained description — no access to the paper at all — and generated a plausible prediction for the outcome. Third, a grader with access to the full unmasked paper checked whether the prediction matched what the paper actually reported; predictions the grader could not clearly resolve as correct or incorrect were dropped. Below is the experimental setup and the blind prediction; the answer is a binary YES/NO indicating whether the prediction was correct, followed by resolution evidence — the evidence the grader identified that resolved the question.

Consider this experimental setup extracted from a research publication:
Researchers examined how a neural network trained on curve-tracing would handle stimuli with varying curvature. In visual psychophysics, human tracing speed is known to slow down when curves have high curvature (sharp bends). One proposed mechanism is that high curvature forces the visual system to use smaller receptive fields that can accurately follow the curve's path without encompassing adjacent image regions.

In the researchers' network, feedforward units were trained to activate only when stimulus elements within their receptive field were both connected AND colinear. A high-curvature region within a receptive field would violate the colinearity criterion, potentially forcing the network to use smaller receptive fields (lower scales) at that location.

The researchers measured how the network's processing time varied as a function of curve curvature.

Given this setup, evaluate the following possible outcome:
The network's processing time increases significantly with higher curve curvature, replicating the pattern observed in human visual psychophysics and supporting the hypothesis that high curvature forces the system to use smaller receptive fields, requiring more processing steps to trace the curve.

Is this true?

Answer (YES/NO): YES